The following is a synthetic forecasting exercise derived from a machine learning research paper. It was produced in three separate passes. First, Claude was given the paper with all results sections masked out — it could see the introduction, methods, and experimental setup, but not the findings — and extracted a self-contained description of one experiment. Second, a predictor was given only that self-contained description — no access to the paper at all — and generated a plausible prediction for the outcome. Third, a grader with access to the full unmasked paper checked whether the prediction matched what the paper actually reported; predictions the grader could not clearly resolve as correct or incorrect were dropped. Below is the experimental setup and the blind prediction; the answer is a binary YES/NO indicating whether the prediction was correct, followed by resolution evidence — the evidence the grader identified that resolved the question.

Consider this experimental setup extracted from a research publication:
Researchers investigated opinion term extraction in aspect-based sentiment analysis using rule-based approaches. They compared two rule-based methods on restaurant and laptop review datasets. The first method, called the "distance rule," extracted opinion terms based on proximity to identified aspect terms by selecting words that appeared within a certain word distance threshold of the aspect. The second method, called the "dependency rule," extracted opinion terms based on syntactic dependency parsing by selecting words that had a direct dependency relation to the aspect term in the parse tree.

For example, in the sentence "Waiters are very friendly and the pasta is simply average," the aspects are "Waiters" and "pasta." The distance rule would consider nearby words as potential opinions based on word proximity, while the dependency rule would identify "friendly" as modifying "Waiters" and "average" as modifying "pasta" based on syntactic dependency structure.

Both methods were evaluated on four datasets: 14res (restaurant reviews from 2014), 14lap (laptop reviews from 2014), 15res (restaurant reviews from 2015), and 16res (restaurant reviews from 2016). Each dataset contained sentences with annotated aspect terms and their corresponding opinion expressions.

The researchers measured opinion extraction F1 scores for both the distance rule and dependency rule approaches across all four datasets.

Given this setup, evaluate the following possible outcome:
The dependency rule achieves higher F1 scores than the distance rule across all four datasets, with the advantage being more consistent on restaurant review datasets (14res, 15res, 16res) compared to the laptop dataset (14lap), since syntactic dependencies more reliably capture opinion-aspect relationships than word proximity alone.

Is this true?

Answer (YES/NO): NO